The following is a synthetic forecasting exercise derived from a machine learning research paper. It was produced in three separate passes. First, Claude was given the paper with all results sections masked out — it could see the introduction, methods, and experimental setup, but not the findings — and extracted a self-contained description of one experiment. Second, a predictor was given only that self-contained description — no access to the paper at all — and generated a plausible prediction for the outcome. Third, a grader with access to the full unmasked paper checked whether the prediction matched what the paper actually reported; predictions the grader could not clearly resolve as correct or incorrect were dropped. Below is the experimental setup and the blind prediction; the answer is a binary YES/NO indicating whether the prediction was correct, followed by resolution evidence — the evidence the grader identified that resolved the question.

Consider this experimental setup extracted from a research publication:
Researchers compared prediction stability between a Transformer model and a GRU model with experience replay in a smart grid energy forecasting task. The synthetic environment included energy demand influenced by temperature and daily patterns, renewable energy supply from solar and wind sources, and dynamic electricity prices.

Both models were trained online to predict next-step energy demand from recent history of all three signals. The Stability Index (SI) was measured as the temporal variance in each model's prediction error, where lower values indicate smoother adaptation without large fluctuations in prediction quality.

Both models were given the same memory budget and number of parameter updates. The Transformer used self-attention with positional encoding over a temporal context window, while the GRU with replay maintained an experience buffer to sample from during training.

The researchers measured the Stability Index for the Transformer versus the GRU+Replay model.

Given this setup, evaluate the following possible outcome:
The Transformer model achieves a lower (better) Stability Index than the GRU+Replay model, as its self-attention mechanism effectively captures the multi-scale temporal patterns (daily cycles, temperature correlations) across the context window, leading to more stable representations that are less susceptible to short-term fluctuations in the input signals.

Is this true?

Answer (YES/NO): YES